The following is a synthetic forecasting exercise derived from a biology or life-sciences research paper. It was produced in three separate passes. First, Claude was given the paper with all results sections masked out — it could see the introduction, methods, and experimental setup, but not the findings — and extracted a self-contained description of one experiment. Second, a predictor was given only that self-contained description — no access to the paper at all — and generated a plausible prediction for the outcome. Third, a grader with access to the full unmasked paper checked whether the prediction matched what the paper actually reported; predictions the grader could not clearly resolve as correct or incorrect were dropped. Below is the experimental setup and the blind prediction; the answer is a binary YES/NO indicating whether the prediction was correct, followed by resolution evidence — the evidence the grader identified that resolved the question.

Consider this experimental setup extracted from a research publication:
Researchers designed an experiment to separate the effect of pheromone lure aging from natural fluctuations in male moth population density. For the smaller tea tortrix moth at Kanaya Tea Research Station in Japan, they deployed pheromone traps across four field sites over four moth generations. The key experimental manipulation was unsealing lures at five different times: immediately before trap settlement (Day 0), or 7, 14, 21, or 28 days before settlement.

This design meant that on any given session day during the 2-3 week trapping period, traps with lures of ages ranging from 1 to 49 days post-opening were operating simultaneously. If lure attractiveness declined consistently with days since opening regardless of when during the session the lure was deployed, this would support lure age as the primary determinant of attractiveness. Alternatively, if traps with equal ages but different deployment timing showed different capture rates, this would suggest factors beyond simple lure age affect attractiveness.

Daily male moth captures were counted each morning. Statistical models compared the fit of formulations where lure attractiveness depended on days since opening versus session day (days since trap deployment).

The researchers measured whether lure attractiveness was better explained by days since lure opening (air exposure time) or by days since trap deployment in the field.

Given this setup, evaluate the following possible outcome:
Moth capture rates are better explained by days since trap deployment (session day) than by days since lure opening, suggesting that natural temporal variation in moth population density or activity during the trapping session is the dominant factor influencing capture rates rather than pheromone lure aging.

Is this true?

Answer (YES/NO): NO